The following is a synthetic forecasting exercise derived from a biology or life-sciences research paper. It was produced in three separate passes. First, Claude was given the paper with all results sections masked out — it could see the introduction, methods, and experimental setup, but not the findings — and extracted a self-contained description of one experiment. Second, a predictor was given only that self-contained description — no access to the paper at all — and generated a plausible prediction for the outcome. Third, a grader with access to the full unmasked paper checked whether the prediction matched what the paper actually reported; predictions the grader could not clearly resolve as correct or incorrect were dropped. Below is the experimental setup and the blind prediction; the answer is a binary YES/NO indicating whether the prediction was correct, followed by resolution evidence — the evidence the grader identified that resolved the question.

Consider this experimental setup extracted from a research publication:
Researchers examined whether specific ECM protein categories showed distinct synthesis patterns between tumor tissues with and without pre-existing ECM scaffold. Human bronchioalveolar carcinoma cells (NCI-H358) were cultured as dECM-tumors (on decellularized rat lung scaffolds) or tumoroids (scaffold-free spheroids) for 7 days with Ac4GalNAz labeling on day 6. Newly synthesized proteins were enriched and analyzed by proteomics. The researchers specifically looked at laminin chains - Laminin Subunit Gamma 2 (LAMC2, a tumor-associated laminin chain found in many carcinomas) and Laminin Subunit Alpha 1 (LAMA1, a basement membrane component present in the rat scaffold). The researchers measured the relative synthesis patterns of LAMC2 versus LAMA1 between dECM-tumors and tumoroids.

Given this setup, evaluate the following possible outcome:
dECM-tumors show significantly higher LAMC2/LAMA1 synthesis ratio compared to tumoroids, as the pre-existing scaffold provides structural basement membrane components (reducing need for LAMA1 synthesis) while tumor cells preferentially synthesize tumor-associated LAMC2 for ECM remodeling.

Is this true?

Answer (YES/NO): YES